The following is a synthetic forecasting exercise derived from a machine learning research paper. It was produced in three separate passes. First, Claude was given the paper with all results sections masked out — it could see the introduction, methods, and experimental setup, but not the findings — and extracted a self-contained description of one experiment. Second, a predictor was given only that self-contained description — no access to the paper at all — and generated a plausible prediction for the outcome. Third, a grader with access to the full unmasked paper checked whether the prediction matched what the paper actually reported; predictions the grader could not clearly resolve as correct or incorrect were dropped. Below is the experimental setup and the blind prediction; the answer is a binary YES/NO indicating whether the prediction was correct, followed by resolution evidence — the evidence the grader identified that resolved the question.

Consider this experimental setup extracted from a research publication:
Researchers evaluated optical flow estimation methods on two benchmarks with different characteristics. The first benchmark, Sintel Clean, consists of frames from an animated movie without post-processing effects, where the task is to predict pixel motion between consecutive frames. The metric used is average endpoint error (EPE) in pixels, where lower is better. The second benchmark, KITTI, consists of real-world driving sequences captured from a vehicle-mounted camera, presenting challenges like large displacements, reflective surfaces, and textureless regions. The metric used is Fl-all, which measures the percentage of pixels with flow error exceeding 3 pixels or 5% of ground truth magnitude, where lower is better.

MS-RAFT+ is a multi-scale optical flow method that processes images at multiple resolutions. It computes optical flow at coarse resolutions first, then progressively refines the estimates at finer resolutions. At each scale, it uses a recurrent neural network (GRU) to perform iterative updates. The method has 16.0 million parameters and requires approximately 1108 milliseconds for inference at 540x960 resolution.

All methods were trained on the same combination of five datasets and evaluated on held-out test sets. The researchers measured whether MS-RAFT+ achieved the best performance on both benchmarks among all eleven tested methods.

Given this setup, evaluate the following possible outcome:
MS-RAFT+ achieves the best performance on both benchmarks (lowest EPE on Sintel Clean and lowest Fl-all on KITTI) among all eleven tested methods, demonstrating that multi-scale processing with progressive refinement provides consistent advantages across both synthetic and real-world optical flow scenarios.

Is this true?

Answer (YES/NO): YES